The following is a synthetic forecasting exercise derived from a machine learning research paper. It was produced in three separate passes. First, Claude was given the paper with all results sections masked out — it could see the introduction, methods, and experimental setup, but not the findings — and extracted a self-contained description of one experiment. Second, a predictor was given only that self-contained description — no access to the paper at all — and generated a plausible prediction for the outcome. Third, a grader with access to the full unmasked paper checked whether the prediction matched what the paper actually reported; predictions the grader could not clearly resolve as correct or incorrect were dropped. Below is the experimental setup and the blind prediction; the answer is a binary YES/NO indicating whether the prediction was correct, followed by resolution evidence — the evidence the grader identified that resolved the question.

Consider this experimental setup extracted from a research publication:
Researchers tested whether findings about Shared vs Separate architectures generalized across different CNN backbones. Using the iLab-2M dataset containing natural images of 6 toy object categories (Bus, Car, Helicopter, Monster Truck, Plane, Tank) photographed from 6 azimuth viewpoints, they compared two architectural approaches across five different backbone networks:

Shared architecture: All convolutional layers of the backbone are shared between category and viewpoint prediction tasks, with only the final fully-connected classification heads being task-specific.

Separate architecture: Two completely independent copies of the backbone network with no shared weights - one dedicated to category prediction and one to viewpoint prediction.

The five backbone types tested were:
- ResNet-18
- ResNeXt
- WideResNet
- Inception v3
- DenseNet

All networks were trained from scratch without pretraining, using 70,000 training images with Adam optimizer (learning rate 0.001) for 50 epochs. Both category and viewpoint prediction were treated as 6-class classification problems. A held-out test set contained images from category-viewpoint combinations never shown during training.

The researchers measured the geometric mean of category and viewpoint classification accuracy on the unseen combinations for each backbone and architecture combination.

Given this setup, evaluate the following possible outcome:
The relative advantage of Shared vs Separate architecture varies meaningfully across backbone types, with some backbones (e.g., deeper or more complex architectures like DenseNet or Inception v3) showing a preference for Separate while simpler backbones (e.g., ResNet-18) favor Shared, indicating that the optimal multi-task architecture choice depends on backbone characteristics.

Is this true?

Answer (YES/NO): NO